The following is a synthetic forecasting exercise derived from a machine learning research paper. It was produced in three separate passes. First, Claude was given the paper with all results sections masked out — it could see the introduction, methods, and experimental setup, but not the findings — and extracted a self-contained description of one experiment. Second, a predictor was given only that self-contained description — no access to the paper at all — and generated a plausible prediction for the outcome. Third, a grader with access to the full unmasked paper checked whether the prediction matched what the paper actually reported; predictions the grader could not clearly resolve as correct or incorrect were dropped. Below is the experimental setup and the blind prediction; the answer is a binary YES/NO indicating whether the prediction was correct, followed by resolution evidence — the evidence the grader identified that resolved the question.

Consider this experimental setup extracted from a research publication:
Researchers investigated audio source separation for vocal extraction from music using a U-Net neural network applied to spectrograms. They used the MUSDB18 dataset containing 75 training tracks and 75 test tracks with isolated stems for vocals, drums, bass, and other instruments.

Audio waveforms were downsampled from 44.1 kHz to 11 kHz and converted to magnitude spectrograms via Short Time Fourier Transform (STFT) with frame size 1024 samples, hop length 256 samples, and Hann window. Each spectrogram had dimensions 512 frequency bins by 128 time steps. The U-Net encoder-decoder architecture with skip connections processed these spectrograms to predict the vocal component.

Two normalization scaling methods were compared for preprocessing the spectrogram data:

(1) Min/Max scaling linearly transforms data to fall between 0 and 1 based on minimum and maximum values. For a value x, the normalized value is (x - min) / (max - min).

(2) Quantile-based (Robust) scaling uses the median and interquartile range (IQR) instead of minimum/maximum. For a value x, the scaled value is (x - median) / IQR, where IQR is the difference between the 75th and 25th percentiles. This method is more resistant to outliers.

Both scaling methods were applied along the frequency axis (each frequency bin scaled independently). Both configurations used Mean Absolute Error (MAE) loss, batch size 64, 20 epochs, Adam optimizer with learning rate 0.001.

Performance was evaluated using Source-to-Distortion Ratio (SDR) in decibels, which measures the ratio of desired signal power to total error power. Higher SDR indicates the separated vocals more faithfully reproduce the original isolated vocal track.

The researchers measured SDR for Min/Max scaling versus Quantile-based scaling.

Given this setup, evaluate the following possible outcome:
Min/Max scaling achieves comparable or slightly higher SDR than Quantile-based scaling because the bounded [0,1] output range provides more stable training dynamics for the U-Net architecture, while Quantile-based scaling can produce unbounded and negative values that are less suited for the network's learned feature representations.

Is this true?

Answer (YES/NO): NO